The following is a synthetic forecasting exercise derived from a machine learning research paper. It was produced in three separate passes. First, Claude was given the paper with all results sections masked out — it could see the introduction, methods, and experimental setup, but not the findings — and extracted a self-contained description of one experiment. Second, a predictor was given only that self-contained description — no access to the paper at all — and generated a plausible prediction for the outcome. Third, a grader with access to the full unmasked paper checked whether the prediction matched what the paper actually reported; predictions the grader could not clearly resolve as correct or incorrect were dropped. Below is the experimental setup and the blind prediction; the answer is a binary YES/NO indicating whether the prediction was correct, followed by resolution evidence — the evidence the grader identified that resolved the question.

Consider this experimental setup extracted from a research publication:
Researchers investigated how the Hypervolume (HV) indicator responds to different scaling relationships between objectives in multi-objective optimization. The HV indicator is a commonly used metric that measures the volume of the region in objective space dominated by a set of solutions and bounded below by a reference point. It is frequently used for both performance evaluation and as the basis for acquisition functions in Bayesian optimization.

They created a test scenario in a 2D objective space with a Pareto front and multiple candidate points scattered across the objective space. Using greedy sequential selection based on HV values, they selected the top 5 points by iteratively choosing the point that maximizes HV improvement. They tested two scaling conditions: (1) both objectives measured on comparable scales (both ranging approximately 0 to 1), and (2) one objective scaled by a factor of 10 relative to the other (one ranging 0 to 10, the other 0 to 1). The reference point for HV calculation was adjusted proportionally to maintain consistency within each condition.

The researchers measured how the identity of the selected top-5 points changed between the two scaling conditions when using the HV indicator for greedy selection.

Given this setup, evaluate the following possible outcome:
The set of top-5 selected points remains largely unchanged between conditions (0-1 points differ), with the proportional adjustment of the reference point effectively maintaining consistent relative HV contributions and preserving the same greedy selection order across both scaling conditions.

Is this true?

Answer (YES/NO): NO